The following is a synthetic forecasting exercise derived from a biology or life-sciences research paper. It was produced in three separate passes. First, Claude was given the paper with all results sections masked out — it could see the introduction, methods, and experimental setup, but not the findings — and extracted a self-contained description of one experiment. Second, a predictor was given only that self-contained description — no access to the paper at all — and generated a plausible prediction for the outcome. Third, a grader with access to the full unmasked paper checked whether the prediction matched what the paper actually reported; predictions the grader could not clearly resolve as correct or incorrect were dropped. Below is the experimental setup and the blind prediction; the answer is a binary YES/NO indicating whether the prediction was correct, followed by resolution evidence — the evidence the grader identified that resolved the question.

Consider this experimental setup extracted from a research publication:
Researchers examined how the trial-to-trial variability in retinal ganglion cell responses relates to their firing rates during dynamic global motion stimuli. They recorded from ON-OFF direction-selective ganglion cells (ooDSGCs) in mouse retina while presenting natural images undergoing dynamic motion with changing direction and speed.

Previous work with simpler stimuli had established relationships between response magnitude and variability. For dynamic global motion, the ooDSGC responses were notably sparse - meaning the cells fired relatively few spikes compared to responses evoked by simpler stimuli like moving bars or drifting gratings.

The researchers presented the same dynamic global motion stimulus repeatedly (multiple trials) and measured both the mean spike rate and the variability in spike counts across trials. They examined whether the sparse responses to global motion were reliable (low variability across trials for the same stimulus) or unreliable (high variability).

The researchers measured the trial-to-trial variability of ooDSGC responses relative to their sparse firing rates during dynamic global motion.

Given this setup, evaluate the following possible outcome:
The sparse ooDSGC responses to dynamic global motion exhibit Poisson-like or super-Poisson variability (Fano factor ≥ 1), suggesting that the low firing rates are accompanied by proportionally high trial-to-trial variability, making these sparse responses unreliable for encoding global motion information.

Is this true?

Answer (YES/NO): NO